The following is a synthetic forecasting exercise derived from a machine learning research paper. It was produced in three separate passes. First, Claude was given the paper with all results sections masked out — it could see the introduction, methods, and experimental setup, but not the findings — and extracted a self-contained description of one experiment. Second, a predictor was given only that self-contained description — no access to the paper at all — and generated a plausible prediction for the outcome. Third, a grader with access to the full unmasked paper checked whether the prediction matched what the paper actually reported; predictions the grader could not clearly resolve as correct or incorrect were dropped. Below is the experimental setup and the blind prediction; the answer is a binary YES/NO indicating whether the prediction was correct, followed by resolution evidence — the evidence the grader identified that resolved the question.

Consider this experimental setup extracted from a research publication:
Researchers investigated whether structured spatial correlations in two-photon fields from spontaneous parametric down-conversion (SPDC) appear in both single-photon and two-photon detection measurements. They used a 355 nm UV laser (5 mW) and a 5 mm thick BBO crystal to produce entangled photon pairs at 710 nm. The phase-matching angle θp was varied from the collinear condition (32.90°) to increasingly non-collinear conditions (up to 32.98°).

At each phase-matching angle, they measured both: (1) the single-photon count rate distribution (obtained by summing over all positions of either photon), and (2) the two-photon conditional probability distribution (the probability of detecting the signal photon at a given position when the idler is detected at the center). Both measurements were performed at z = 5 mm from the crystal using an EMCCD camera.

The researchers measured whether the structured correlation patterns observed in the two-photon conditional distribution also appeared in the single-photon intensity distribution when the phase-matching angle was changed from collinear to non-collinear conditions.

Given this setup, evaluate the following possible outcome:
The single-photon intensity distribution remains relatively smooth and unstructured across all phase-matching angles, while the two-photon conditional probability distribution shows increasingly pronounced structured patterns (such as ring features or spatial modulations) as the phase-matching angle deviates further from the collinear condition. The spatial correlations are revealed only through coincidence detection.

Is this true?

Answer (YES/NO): YES